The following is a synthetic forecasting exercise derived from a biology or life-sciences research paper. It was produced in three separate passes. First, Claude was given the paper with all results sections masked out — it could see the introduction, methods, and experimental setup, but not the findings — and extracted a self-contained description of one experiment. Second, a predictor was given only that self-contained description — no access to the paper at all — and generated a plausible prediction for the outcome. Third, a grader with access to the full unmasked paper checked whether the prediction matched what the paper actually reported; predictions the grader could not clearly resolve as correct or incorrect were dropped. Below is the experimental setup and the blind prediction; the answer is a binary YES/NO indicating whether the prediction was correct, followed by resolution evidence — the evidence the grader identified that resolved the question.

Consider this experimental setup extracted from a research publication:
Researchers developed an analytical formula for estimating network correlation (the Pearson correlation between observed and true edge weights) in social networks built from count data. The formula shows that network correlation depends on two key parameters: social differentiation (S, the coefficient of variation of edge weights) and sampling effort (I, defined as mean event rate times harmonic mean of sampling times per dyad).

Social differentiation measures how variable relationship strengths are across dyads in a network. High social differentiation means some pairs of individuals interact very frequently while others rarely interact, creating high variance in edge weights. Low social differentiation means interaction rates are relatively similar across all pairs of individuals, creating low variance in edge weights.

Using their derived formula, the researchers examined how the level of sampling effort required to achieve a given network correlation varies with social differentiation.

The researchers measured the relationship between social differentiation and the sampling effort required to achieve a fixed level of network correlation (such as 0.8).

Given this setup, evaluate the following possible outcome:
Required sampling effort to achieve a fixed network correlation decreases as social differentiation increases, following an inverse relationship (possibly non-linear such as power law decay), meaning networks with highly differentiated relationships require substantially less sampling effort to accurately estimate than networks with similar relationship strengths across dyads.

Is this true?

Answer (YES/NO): YES